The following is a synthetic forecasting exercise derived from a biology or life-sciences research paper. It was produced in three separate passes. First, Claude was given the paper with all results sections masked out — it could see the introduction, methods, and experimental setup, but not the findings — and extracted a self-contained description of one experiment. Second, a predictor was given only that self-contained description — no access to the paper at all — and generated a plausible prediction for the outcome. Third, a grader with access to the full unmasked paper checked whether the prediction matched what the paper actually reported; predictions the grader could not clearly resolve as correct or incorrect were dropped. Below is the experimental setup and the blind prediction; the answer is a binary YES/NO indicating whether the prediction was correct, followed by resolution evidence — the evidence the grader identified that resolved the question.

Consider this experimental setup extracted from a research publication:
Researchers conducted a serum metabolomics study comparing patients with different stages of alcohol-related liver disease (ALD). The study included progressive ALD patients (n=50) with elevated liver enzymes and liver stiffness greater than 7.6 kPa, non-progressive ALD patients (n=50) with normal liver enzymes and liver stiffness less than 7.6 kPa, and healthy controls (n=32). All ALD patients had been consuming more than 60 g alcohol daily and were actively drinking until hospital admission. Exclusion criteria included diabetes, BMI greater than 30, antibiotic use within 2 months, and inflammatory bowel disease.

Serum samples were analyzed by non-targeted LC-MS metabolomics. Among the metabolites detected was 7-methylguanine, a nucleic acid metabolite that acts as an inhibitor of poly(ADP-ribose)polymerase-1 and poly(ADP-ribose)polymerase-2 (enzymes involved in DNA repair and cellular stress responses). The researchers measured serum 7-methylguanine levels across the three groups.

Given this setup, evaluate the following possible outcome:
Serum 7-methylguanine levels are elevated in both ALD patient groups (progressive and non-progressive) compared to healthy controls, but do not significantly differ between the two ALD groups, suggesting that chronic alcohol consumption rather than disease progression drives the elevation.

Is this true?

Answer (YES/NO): NO